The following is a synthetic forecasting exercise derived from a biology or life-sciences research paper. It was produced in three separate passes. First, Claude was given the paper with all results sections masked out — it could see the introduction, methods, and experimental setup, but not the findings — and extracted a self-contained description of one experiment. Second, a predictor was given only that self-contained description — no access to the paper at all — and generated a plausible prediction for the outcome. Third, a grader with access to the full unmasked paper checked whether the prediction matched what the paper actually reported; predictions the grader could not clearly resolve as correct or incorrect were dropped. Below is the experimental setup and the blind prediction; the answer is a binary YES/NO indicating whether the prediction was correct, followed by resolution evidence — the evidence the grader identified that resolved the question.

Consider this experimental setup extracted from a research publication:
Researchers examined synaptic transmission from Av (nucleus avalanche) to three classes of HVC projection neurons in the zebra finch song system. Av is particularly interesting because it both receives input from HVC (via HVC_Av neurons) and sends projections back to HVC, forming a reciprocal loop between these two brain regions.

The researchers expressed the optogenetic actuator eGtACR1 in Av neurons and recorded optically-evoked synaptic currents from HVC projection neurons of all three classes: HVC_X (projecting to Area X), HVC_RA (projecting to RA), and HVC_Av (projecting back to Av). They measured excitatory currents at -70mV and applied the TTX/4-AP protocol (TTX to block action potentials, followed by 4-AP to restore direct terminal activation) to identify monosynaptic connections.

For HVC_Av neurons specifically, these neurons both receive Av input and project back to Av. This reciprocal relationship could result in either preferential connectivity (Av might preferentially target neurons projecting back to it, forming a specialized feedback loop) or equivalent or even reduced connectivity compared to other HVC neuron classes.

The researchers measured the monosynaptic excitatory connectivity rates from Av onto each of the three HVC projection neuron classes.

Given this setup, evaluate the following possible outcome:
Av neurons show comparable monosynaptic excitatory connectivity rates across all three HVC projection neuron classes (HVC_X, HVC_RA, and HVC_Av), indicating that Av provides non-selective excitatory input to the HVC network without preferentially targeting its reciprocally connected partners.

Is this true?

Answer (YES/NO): NO